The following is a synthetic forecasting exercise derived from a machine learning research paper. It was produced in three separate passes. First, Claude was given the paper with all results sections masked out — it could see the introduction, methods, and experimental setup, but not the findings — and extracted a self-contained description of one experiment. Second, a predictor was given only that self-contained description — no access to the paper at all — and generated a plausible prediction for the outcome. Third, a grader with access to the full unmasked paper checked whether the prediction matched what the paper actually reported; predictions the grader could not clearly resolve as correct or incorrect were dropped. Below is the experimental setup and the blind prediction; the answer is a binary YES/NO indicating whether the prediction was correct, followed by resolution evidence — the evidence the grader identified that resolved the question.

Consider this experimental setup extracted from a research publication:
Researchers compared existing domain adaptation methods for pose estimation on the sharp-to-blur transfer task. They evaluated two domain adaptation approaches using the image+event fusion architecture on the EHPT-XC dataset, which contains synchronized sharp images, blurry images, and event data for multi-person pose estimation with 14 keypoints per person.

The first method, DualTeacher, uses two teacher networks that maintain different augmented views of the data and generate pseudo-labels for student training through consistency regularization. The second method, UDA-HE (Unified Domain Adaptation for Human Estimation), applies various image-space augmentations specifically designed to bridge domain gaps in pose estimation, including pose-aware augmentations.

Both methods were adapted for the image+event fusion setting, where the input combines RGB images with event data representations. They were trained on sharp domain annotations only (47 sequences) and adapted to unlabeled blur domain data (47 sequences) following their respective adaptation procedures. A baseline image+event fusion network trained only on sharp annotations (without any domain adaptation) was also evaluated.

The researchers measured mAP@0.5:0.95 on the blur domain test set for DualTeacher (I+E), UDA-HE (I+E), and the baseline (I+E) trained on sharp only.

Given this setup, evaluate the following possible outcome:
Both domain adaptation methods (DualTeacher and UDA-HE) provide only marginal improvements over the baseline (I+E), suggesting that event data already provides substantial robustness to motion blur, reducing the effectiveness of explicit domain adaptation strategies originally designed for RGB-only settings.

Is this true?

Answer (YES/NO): NO